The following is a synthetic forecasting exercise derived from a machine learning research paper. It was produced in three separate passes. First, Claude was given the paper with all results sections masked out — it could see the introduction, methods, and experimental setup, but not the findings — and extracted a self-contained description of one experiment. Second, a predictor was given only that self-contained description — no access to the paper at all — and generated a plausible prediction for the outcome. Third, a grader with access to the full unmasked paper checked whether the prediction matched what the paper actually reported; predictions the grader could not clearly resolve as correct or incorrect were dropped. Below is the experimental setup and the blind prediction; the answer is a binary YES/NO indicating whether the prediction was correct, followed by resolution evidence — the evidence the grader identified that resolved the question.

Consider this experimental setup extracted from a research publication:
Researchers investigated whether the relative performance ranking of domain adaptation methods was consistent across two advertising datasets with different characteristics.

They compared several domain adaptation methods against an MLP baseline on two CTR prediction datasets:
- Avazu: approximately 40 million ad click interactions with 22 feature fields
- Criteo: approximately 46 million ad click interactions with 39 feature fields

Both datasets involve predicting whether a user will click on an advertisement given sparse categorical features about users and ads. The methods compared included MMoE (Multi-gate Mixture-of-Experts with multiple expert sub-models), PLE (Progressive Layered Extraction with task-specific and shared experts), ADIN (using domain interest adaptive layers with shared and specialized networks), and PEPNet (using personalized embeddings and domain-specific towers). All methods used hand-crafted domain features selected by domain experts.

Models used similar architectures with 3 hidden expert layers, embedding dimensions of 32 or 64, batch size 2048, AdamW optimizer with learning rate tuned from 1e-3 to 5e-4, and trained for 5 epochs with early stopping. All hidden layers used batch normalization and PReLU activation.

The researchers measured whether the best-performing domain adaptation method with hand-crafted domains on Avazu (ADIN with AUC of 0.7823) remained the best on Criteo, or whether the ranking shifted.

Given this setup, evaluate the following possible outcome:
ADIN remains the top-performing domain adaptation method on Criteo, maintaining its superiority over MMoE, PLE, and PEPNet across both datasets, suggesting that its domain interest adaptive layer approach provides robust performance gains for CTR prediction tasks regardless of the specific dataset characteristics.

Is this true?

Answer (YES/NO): NO